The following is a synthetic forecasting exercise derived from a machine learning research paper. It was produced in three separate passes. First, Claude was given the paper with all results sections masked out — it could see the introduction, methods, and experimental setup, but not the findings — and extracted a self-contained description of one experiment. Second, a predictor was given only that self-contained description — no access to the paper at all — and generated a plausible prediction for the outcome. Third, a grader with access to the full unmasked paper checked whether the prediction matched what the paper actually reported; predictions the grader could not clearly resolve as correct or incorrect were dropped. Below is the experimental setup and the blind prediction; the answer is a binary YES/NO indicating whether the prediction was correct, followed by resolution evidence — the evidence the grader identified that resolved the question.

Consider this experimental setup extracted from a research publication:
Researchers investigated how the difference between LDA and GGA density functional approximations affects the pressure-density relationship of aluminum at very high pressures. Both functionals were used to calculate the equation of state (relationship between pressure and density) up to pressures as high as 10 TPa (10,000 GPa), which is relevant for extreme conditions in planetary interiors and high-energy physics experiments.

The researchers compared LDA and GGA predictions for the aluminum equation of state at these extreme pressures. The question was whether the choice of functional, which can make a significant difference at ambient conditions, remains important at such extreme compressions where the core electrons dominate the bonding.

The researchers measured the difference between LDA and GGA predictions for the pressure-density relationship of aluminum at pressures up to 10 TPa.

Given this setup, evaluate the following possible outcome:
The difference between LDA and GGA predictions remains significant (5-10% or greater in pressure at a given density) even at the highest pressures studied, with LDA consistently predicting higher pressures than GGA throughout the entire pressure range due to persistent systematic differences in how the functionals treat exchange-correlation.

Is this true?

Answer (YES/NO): NO